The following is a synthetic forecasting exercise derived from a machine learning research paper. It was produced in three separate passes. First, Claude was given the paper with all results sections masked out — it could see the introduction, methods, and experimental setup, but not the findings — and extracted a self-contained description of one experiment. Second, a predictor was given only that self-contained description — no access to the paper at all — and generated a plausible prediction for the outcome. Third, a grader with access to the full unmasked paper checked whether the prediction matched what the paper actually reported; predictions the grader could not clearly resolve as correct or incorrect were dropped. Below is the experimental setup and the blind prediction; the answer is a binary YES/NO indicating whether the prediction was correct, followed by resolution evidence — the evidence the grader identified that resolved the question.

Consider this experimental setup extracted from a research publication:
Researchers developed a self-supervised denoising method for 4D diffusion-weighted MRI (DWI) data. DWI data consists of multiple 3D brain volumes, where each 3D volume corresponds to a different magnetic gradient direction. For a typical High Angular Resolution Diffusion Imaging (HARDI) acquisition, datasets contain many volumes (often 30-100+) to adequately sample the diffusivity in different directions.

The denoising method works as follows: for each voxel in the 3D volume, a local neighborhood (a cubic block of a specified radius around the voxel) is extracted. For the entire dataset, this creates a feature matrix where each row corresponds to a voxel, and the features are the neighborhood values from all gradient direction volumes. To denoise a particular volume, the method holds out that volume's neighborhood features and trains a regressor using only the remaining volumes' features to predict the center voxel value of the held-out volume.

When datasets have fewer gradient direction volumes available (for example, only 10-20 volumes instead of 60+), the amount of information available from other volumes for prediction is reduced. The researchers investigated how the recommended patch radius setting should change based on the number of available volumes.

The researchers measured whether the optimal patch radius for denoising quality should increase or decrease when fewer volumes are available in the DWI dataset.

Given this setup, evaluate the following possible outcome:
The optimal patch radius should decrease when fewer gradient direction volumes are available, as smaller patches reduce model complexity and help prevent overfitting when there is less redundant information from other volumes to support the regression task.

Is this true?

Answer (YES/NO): NO